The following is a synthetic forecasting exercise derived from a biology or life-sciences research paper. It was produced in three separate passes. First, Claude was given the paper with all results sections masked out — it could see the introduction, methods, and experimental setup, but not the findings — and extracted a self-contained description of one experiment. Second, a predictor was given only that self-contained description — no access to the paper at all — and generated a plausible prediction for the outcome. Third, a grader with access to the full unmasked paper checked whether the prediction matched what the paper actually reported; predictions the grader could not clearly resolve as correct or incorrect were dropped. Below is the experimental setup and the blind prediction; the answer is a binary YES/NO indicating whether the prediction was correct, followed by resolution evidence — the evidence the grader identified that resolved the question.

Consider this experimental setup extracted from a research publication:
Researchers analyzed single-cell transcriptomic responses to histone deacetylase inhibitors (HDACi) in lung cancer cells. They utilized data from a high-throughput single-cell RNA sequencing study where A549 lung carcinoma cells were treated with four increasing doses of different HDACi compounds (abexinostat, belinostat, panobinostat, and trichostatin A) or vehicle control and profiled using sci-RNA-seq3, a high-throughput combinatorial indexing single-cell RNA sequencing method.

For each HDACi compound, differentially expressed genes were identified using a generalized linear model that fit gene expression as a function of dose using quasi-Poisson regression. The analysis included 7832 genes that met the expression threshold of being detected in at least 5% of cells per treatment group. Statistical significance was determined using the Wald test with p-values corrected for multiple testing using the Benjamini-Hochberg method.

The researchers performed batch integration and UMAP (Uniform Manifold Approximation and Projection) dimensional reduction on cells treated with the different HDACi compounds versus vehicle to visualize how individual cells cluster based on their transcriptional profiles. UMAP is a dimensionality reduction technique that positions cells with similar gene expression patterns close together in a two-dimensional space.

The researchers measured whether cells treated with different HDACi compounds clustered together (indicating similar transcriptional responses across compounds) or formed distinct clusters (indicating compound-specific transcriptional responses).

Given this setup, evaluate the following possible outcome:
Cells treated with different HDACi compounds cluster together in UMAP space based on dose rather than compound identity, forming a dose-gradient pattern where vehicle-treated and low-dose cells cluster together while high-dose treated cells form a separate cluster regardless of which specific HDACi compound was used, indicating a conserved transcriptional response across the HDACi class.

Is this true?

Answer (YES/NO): NO